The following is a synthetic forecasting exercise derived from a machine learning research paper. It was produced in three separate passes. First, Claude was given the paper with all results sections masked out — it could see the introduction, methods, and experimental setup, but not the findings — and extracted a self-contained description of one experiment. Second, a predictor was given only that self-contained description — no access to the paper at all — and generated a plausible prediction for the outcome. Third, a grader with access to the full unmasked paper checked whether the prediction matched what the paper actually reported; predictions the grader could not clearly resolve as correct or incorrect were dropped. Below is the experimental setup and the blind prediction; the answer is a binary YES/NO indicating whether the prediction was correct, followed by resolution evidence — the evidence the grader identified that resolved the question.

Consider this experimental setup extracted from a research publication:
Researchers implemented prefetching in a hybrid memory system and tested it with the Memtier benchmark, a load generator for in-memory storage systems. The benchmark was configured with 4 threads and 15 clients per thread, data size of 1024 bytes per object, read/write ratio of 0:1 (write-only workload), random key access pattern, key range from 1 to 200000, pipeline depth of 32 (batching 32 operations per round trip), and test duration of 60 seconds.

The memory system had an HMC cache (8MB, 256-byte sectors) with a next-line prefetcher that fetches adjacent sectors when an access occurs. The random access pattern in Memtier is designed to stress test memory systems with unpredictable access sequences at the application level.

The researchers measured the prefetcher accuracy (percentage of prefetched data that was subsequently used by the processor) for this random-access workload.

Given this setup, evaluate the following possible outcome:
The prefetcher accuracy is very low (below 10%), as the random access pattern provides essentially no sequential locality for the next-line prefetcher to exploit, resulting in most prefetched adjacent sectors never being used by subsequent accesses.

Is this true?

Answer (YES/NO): NO